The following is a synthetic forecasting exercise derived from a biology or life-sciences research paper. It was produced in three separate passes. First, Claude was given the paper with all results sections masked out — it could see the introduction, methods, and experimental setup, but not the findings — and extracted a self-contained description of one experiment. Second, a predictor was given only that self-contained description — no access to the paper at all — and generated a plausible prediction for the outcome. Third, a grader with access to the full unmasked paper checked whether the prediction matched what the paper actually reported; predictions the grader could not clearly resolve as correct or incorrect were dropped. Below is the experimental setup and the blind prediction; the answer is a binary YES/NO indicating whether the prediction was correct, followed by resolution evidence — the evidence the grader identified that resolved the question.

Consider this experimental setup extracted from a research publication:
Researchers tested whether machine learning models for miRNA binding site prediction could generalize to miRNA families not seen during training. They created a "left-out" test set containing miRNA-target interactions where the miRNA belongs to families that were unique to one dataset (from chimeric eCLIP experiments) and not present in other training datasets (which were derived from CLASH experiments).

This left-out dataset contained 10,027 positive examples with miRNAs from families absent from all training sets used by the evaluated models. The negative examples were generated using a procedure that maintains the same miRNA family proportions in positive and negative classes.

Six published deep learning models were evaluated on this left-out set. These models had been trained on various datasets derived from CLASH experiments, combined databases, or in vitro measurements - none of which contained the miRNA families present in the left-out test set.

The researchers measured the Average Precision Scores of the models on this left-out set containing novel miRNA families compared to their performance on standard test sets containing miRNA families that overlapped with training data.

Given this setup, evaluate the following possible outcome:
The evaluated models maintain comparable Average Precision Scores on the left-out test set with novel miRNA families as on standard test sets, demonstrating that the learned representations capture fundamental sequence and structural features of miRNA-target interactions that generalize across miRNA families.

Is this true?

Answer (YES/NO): NO